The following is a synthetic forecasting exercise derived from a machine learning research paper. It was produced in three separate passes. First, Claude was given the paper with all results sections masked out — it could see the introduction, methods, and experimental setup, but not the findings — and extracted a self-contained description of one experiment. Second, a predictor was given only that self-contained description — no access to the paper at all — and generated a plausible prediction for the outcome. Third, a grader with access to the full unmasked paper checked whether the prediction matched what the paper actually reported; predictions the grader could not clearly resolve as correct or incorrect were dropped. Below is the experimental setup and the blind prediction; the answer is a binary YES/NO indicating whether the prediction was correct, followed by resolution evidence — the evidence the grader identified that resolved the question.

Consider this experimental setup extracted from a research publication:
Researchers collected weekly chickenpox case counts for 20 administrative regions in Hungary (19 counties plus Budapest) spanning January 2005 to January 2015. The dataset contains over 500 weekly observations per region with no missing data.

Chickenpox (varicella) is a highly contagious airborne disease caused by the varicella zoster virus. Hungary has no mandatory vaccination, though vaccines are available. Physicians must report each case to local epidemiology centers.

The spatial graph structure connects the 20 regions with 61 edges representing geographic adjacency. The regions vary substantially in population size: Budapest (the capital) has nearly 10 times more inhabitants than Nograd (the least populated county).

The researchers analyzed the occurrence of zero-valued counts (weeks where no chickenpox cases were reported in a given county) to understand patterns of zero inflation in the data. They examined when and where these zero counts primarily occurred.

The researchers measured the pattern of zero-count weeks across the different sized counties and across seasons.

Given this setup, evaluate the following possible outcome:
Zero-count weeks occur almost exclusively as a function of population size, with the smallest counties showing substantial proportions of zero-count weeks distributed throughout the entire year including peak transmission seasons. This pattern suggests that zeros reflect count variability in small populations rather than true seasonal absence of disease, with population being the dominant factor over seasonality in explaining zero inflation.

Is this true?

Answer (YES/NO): NO